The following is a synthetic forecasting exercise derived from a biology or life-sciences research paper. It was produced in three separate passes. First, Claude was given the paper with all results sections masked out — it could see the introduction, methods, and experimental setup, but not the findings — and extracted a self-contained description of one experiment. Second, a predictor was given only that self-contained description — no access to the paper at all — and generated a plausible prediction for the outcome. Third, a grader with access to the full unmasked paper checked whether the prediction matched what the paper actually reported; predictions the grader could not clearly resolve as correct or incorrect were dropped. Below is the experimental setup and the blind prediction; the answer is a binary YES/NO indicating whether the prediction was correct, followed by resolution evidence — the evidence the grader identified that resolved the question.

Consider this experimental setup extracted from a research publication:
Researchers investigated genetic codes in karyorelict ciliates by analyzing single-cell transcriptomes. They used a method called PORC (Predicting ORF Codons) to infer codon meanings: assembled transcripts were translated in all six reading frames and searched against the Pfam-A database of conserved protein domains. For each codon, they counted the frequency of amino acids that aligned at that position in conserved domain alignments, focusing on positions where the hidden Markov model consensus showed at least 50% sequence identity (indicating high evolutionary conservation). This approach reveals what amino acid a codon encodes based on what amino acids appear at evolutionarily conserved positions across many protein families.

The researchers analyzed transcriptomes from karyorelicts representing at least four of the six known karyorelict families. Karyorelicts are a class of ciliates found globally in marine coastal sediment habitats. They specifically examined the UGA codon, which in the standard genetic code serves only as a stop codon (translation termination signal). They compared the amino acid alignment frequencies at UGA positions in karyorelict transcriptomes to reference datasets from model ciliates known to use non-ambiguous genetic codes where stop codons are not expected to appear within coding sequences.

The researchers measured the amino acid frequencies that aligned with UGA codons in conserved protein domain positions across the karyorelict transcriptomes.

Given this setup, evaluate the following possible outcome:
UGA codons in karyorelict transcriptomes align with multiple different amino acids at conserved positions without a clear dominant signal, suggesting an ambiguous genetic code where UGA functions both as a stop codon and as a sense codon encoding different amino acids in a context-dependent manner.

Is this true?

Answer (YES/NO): NO